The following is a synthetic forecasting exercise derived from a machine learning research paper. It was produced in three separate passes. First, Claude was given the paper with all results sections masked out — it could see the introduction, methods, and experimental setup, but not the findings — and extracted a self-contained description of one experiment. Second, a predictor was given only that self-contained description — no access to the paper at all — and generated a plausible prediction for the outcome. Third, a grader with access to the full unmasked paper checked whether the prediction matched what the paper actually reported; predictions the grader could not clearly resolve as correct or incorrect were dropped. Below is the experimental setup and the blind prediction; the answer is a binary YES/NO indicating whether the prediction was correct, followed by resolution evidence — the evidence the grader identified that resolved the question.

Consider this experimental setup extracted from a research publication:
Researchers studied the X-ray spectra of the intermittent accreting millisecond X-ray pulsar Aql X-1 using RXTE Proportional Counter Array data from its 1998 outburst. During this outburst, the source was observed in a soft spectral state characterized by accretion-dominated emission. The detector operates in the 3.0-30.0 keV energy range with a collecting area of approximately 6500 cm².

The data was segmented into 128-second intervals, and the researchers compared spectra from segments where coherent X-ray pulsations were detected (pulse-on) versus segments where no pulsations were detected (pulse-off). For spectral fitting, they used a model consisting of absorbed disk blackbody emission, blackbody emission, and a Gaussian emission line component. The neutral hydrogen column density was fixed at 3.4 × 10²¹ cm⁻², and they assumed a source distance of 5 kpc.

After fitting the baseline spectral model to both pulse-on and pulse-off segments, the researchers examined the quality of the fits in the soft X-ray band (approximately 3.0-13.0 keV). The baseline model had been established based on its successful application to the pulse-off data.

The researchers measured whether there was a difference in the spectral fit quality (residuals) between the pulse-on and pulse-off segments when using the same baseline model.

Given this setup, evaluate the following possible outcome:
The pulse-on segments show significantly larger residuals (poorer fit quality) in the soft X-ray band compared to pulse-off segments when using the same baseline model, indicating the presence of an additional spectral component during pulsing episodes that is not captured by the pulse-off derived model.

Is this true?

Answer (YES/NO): YES